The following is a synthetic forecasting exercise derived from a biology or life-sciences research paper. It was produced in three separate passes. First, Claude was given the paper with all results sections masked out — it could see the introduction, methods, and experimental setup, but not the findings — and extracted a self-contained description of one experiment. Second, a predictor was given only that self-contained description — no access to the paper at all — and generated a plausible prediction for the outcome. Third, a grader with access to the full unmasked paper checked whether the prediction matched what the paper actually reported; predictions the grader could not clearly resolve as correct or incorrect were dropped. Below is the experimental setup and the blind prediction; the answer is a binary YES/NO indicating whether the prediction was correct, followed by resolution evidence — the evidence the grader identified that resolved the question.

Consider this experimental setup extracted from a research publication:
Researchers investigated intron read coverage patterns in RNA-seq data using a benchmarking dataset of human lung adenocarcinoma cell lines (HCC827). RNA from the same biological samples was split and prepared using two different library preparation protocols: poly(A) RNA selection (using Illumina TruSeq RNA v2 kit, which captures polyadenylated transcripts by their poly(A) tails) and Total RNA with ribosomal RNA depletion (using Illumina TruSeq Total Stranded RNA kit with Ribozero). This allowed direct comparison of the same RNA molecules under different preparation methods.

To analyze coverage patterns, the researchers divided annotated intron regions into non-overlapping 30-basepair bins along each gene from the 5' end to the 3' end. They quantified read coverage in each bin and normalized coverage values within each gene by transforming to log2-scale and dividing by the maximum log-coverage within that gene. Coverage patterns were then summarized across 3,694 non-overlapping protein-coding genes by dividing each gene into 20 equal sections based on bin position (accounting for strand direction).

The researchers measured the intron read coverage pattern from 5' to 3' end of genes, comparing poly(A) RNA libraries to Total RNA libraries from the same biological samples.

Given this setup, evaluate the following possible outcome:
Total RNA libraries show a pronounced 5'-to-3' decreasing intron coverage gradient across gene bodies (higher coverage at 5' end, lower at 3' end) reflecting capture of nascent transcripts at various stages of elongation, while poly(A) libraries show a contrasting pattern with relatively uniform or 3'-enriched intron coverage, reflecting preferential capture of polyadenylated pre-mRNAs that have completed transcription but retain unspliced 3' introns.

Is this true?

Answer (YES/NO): NO